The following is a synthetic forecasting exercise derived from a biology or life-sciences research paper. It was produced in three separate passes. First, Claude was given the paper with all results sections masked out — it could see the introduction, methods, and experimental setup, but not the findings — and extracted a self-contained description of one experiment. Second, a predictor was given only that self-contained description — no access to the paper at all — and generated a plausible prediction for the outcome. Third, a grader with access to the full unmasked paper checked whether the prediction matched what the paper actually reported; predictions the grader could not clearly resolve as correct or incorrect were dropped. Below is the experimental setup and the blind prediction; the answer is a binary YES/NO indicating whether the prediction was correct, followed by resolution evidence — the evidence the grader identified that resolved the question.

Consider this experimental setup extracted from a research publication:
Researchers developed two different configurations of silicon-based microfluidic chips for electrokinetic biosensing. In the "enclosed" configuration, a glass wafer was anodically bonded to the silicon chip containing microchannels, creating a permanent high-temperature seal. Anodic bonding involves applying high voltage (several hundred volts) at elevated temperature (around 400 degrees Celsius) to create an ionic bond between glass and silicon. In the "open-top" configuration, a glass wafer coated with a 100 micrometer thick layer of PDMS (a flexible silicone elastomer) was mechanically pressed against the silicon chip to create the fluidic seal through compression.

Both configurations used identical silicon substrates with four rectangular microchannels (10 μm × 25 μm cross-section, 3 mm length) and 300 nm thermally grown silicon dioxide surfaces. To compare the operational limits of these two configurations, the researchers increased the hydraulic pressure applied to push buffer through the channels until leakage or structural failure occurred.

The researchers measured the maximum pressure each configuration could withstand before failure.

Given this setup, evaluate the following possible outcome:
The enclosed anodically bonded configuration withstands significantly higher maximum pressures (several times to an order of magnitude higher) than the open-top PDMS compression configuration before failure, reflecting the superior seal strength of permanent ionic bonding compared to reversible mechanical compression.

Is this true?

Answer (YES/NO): YES